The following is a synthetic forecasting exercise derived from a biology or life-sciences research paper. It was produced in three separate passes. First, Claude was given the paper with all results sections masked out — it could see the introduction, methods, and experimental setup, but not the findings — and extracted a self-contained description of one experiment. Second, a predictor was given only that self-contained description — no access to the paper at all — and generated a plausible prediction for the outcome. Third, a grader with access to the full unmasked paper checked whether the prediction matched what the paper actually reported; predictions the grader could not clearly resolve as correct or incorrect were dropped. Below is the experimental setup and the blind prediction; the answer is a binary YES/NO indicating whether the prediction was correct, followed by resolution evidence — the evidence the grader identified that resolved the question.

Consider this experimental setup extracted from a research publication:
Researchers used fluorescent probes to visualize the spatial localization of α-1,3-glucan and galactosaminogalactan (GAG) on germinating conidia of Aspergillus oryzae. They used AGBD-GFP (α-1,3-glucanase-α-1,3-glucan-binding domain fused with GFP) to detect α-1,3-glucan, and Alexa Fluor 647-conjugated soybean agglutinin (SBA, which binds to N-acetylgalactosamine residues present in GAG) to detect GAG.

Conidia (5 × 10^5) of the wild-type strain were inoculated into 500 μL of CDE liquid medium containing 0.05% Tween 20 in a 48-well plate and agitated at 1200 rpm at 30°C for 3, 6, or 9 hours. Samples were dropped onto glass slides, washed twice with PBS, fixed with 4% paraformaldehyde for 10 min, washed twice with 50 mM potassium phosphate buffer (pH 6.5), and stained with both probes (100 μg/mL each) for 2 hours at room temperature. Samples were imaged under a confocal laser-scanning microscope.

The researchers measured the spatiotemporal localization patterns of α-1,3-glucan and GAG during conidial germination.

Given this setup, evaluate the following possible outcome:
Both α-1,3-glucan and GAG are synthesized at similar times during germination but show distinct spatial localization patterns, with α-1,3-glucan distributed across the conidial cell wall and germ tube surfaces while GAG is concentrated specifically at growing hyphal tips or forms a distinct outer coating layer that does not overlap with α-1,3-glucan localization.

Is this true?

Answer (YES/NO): NO